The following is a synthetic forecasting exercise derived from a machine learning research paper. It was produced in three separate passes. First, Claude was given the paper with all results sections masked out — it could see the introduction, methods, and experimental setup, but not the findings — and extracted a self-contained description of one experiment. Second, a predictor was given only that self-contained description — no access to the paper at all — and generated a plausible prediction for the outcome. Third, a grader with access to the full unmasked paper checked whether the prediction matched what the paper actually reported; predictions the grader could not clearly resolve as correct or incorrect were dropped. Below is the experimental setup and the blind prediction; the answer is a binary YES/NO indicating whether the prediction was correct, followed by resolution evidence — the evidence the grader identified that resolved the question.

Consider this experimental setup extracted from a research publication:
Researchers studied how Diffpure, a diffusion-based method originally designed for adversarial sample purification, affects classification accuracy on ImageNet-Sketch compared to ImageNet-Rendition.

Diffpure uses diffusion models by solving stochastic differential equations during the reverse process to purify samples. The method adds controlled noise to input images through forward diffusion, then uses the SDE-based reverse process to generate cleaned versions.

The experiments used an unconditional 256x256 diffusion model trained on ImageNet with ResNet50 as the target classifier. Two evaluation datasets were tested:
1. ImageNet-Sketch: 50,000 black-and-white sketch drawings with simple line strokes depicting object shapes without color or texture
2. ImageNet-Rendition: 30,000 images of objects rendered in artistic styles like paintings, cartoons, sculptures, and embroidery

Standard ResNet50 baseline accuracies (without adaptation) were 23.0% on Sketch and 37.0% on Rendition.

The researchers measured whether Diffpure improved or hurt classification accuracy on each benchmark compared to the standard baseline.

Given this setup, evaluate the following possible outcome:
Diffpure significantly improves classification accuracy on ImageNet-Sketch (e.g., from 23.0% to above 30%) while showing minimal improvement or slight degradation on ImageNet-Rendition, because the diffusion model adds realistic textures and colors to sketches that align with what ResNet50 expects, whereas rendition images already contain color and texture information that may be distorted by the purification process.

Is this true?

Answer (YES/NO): NO